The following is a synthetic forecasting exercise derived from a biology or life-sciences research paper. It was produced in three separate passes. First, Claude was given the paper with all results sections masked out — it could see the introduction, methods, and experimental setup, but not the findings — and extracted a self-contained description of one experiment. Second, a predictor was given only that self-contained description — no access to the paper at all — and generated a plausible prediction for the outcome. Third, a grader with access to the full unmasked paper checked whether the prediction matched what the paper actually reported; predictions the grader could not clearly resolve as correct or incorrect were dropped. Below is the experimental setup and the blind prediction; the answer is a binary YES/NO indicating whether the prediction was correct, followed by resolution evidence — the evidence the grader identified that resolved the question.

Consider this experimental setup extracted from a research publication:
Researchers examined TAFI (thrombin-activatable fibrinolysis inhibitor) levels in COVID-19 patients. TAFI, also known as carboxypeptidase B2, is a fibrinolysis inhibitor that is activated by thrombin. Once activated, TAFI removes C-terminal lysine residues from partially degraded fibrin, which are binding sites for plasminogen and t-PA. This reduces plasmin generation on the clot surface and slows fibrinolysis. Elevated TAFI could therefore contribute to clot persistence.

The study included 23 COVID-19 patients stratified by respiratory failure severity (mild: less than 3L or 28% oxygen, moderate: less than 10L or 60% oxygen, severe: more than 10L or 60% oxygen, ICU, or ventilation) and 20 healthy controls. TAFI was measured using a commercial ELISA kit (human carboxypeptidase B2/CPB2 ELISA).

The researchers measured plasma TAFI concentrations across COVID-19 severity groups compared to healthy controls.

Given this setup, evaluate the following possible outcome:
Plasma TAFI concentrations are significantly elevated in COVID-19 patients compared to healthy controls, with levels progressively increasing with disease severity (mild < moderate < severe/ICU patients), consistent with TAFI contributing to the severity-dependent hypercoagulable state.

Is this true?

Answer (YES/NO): NO